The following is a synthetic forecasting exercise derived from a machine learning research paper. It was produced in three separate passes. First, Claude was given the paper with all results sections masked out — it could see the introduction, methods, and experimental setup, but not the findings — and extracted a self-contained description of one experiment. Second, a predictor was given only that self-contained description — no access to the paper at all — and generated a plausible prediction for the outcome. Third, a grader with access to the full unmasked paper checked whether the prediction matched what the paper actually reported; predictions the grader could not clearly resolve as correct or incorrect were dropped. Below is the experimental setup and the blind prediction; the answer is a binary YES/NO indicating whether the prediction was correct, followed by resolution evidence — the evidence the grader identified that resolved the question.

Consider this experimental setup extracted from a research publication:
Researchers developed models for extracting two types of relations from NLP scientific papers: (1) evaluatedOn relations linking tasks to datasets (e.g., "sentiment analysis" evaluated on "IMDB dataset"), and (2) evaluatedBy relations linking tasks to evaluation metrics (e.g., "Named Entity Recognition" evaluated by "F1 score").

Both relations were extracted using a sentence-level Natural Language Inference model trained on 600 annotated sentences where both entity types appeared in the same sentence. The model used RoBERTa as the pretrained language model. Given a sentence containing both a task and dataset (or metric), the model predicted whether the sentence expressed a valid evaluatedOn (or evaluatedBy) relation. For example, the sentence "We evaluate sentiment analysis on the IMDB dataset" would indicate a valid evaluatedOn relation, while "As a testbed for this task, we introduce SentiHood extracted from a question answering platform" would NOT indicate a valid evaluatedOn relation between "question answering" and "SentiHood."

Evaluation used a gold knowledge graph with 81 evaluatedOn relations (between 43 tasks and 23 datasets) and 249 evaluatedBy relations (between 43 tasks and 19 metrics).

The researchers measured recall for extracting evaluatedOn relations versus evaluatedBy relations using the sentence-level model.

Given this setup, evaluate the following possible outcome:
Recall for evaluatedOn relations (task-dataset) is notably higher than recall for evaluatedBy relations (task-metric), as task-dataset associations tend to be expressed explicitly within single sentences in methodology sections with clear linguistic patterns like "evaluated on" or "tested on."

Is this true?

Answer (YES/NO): NO